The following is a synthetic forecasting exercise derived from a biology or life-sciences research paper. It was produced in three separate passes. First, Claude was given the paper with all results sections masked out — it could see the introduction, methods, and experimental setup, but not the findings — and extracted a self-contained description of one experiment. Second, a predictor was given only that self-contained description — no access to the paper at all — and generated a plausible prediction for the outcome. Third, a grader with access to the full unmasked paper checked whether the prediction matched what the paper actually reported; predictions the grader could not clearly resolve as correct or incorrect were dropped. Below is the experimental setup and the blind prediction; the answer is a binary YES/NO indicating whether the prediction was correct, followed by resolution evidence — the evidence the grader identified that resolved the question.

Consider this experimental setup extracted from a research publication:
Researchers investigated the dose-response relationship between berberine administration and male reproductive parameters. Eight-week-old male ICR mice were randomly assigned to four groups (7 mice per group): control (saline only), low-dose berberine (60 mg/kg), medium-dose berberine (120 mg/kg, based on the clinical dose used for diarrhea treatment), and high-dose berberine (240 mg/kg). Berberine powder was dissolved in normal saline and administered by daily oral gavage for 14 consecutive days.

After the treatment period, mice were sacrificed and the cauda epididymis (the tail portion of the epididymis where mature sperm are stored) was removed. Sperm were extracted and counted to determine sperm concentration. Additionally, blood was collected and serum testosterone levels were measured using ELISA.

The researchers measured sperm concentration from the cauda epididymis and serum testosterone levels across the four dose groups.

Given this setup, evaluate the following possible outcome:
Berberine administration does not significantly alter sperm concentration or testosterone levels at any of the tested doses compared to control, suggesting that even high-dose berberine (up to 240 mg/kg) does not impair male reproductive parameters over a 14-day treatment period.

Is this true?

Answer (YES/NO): NO